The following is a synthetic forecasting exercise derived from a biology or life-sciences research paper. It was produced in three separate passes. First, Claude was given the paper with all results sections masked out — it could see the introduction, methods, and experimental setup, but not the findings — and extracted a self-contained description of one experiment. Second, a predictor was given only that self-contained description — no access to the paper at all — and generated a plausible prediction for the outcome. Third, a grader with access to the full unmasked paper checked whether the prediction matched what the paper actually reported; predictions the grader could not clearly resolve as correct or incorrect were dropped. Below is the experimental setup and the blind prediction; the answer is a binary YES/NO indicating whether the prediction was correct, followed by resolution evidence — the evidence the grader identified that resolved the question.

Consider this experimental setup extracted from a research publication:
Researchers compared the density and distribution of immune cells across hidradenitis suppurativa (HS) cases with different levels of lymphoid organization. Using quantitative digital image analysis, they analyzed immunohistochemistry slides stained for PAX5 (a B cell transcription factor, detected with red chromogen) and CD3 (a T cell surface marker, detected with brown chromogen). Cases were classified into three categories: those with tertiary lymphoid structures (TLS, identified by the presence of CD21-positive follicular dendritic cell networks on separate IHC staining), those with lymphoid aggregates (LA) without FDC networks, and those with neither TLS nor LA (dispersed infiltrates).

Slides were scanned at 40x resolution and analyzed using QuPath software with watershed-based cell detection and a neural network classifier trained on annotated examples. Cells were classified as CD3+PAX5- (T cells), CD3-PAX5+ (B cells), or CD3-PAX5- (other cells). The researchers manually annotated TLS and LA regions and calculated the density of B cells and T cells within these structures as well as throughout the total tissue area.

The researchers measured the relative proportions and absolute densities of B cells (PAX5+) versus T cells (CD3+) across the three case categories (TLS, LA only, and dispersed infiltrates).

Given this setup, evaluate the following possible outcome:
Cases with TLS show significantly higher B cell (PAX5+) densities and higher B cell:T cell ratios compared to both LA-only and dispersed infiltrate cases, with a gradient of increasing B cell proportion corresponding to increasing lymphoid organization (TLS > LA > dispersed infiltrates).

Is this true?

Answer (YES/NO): NO